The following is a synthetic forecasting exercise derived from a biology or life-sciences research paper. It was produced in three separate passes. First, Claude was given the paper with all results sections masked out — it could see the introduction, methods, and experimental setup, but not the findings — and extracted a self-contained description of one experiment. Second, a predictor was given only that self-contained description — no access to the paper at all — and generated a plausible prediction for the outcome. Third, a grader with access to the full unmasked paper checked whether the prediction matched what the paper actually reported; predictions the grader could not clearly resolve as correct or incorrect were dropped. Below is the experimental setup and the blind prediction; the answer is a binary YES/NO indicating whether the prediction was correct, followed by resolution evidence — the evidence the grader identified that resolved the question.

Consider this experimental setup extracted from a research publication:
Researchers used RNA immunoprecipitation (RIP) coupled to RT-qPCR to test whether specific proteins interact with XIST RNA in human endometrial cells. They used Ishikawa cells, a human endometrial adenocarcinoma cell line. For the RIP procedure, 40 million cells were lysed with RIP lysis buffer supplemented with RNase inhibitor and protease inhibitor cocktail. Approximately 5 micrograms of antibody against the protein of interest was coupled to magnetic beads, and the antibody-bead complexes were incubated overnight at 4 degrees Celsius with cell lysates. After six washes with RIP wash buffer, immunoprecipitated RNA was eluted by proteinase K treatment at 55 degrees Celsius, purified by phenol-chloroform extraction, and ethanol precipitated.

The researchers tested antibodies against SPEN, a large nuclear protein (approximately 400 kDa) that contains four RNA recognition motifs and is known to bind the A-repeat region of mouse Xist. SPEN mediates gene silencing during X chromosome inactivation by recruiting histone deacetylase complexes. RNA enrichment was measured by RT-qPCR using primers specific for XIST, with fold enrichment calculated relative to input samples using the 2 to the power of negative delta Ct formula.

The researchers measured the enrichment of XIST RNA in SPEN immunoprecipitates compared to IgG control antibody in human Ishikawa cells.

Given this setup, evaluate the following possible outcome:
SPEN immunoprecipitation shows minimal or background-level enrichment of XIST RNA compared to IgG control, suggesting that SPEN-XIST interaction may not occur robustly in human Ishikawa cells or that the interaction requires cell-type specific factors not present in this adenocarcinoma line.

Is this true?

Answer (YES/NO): NO